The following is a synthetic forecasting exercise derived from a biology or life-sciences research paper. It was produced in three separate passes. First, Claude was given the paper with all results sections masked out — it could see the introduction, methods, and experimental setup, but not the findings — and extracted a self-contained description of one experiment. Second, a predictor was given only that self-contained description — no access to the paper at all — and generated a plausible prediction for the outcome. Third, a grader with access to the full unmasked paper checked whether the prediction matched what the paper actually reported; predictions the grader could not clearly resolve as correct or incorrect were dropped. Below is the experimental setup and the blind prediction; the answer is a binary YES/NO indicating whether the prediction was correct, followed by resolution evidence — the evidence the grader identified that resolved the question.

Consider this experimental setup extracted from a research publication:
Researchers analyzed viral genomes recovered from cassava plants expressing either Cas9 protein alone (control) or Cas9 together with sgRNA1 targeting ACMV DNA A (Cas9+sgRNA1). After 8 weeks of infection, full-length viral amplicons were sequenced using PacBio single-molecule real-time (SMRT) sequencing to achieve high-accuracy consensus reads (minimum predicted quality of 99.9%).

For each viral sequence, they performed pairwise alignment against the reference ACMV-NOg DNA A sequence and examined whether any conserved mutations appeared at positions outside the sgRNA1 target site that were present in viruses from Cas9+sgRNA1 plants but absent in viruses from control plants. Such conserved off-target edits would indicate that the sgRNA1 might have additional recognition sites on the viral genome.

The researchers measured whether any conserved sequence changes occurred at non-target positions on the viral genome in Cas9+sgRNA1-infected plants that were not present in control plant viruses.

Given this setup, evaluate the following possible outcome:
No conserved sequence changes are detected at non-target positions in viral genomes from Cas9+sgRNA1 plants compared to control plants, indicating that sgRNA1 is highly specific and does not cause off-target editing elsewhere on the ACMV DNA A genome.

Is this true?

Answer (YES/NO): YES